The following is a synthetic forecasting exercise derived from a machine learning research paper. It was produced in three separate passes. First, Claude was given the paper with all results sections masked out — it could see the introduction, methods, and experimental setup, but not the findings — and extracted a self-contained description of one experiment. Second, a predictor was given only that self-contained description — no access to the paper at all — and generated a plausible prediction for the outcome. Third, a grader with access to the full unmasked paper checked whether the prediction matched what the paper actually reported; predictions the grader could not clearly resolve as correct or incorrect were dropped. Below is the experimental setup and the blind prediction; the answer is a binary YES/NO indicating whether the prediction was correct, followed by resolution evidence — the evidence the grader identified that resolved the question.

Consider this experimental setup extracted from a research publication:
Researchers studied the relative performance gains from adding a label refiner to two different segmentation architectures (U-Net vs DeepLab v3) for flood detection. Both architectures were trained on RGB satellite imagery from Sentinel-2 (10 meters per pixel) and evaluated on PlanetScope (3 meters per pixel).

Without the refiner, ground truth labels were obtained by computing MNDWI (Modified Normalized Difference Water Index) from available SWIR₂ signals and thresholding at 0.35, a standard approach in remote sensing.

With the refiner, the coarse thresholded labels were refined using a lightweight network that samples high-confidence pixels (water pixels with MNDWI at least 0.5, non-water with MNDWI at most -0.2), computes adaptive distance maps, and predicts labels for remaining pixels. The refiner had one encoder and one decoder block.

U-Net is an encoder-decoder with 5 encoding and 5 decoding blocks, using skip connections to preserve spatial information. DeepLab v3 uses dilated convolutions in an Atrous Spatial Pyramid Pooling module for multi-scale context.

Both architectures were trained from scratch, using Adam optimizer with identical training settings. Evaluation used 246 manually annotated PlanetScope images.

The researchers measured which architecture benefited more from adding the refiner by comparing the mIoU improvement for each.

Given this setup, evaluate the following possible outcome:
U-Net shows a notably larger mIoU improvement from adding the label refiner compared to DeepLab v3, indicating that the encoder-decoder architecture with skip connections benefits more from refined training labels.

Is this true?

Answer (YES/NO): YES